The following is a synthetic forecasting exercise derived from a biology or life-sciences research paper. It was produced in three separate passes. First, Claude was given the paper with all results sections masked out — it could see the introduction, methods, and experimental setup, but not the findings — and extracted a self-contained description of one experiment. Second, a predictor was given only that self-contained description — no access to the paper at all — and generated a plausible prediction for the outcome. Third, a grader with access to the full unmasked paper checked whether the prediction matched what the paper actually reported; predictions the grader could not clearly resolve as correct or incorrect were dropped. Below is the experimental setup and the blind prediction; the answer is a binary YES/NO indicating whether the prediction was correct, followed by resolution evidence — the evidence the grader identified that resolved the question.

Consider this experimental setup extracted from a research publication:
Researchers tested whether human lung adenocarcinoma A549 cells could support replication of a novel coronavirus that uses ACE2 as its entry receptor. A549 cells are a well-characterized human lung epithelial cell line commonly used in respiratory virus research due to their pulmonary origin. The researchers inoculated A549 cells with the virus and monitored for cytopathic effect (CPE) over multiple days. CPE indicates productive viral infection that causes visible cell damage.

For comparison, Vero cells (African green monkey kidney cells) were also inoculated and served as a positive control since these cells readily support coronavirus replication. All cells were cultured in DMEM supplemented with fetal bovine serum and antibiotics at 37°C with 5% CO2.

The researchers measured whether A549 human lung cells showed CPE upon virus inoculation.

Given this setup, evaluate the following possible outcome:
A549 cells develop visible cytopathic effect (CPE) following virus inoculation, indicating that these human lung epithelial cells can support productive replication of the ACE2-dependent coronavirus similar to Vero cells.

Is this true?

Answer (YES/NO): NO